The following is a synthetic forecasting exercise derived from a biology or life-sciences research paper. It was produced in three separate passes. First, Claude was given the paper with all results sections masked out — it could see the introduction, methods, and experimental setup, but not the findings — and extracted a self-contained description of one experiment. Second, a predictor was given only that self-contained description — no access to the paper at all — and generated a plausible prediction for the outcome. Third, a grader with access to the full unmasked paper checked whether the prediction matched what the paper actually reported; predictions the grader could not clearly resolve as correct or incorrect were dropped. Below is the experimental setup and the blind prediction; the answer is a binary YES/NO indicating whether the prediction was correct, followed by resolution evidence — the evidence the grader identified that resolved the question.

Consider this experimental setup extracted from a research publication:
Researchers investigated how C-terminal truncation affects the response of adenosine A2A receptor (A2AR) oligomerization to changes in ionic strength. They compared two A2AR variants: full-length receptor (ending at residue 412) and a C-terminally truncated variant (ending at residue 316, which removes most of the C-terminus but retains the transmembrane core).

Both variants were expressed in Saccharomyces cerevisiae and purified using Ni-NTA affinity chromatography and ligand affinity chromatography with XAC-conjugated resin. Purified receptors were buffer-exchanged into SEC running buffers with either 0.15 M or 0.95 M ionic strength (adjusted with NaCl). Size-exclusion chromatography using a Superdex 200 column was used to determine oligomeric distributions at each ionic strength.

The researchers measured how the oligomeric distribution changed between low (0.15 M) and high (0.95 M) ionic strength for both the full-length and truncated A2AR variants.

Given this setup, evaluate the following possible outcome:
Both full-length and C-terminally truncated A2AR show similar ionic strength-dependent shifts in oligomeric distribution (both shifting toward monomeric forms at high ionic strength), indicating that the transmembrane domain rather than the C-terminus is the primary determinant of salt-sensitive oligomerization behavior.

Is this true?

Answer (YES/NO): NO